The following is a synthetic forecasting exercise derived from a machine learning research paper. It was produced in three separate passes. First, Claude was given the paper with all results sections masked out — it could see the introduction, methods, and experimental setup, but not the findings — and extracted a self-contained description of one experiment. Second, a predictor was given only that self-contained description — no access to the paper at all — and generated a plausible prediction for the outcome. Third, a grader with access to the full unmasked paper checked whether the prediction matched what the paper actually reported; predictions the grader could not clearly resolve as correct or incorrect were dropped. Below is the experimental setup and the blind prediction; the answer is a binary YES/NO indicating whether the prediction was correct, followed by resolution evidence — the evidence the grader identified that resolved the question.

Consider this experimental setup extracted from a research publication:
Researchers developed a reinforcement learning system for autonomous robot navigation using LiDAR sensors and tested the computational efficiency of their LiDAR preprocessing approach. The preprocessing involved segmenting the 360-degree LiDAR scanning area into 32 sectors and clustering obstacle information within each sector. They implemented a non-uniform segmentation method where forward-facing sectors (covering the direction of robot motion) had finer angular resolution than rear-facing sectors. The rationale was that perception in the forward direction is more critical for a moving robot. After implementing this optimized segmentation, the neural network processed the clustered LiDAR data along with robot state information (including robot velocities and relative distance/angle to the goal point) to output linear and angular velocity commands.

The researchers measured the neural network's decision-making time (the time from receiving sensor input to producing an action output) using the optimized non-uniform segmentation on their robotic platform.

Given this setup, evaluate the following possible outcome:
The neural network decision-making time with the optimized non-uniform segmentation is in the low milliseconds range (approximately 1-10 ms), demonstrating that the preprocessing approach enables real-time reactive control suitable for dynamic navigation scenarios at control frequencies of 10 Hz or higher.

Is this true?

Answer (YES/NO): YES